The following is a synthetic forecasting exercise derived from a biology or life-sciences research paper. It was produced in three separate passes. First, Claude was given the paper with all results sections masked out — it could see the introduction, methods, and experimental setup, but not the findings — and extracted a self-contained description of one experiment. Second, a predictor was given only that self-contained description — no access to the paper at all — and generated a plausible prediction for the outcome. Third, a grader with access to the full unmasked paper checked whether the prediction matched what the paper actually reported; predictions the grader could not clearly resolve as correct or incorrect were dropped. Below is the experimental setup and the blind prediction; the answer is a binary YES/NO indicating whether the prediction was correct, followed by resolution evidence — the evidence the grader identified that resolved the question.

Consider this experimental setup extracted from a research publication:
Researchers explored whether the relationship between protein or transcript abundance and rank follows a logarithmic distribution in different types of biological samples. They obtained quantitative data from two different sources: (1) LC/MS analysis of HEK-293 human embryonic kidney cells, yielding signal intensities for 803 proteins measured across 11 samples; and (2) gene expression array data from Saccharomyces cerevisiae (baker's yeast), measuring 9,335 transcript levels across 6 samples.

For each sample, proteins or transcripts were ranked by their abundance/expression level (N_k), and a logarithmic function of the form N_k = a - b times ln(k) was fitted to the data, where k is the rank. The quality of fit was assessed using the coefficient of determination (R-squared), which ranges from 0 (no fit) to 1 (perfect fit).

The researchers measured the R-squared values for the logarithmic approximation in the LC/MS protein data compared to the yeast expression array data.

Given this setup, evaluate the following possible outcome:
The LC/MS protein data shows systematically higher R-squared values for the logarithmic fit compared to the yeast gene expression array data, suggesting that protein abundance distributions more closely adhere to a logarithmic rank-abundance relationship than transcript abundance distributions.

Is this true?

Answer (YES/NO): YES